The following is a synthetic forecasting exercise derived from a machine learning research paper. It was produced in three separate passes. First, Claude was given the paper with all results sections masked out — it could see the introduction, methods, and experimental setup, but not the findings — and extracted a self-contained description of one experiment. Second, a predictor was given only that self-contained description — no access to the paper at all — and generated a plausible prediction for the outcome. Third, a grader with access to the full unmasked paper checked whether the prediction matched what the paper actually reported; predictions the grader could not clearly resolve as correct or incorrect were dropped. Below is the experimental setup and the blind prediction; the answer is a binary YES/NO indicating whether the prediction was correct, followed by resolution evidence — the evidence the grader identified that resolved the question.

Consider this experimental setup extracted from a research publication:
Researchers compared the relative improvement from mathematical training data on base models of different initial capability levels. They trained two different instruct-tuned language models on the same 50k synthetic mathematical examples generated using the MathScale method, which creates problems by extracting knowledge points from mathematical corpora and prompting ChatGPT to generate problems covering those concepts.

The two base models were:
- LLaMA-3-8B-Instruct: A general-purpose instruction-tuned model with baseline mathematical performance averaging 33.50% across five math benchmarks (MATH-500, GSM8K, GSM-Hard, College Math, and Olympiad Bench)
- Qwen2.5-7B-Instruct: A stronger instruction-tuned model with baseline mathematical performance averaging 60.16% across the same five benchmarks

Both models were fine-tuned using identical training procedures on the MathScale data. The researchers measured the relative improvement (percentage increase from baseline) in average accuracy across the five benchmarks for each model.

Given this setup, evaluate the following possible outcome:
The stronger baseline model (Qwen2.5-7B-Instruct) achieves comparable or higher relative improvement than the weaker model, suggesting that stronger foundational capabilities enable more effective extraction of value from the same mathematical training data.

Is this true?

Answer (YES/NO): NO